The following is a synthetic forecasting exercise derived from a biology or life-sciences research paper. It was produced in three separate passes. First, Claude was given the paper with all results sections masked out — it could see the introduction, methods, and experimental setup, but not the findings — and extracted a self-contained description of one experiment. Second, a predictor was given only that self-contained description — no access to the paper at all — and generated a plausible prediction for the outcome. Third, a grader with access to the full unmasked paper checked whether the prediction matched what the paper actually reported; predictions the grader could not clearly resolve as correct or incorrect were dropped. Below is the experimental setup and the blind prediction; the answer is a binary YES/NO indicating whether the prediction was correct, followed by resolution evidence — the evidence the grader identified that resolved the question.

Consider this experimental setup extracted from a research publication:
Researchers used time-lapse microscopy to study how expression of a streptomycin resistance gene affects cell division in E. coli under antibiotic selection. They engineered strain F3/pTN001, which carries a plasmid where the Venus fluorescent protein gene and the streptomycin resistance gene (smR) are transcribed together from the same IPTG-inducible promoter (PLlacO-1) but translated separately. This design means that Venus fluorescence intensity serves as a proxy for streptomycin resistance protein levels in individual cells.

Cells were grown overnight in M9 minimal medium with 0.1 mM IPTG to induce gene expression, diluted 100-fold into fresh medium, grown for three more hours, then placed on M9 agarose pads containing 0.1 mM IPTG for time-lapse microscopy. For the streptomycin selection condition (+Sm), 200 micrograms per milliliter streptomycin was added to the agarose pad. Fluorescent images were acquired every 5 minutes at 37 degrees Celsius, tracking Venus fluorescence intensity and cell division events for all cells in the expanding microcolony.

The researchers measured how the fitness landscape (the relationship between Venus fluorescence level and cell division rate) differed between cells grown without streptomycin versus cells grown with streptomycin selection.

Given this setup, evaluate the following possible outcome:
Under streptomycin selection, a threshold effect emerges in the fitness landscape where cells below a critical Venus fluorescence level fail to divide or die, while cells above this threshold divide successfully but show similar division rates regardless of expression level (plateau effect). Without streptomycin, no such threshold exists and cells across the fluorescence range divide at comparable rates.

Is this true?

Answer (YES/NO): NO